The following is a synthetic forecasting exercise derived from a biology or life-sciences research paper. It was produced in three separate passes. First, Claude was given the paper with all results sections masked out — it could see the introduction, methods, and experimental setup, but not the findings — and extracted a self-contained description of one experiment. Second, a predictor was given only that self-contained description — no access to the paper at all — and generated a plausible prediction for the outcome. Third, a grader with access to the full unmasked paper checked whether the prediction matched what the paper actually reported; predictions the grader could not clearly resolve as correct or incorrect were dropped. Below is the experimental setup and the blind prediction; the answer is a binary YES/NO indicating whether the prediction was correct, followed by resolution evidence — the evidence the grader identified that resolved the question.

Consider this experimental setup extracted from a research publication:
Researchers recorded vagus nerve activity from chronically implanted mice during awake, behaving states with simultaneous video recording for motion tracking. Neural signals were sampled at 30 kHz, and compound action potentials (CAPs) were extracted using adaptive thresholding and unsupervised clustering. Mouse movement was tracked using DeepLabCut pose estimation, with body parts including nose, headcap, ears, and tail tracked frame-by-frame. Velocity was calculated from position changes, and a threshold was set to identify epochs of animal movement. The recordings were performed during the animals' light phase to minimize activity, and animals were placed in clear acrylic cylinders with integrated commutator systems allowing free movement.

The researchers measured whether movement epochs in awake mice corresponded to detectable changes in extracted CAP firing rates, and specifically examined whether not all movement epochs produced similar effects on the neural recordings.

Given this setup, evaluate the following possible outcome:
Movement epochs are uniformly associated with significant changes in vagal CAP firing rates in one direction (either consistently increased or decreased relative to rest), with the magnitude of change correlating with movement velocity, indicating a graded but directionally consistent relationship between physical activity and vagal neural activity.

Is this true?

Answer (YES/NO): NO